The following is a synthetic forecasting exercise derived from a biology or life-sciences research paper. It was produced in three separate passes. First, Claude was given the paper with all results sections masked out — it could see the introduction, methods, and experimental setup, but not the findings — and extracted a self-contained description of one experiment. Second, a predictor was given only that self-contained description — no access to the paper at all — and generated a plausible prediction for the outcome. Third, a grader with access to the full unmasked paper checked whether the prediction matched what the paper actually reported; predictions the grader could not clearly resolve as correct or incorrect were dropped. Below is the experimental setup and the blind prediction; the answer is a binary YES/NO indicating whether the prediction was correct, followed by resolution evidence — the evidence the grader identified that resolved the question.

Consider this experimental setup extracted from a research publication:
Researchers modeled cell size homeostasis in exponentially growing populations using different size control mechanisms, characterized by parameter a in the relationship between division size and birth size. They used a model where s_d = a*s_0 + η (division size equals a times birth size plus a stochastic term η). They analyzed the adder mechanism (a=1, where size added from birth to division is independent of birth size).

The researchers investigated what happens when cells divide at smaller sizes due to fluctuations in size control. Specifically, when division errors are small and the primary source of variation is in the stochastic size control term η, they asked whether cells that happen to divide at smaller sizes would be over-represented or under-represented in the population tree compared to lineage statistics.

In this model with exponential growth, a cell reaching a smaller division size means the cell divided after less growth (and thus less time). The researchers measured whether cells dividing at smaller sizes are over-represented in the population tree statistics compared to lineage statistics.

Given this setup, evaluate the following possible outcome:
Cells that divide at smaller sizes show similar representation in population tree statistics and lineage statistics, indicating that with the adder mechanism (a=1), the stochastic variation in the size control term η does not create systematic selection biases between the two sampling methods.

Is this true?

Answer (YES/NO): NO